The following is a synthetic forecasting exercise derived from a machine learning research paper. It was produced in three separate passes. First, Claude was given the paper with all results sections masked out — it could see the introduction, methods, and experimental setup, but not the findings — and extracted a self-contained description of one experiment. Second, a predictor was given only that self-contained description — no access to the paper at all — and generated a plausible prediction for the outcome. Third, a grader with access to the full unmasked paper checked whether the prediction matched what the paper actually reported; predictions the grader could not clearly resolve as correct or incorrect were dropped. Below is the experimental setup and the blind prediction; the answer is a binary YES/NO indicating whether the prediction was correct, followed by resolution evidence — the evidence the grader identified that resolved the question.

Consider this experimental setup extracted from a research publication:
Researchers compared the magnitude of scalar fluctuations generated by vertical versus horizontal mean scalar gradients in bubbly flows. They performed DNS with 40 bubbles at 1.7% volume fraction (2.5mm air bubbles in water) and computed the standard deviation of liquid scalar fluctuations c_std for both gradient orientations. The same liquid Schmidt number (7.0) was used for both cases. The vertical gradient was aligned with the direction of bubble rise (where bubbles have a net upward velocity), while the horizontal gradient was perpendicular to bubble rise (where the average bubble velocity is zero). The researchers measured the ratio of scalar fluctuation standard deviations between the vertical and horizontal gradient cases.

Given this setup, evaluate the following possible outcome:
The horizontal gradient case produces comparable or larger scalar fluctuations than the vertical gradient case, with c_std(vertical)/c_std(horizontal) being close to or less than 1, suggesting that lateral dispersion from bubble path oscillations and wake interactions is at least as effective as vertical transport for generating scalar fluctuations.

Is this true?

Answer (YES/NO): NO